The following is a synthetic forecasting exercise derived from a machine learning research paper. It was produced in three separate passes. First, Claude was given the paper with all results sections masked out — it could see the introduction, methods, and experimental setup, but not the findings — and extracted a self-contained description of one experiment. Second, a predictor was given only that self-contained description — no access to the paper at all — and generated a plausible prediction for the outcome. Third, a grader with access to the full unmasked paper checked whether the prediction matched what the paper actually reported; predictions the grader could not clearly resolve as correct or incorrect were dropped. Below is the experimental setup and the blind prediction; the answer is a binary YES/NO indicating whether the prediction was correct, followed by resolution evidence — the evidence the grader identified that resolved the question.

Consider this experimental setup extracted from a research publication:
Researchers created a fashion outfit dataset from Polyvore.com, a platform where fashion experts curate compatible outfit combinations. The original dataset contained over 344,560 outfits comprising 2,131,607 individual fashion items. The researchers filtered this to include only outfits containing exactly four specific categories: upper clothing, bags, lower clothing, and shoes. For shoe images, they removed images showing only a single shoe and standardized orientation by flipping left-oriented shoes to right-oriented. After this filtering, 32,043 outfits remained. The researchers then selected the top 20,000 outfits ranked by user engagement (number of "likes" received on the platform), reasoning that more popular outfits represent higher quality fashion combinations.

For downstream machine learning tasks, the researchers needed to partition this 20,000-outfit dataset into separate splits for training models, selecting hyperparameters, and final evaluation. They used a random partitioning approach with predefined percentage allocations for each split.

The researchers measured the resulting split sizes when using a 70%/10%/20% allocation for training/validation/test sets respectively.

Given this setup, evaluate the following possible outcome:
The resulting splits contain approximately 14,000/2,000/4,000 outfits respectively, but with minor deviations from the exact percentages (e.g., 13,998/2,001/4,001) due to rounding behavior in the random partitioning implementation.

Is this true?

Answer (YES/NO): NO